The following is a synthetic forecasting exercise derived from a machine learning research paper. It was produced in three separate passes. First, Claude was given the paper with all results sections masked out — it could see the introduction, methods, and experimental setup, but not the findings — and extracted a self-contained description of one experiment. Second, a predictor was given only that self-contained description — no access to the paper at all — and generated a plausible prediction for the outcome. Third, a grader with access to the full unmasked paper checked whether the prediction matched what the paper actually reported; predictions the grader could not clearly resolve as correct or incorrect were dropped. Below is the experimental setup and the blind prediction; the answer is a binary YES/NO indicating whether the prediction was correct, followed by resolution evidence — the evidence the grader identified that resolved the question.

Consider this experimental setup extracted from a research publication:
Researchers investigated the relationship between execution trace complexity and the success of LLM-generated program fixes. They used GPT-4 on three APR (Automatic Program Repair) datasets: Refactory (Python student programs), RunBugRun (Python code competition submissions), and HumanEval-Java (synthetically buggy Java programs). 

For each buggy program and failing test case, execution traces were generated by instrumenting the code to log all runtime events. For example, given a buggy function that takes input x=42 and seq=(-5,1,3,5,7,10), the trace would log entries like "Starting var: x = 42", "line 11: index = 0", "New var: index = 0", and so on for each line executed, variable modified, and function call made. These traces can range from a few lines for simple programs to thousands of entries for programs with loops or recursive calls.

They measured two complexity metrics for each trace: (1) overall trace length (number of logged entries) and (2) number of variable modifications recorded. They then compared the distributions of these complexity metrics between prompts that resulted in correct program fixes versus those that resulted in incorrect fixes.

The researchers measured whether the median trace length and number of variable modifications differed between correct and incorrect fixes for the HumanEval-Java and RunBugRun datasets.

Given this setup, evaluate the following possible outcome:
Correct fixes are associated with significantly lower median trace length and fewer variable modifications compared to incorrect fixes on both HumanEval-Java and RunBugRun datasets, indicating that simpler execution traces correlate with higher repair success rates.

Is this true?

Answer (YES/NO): YES